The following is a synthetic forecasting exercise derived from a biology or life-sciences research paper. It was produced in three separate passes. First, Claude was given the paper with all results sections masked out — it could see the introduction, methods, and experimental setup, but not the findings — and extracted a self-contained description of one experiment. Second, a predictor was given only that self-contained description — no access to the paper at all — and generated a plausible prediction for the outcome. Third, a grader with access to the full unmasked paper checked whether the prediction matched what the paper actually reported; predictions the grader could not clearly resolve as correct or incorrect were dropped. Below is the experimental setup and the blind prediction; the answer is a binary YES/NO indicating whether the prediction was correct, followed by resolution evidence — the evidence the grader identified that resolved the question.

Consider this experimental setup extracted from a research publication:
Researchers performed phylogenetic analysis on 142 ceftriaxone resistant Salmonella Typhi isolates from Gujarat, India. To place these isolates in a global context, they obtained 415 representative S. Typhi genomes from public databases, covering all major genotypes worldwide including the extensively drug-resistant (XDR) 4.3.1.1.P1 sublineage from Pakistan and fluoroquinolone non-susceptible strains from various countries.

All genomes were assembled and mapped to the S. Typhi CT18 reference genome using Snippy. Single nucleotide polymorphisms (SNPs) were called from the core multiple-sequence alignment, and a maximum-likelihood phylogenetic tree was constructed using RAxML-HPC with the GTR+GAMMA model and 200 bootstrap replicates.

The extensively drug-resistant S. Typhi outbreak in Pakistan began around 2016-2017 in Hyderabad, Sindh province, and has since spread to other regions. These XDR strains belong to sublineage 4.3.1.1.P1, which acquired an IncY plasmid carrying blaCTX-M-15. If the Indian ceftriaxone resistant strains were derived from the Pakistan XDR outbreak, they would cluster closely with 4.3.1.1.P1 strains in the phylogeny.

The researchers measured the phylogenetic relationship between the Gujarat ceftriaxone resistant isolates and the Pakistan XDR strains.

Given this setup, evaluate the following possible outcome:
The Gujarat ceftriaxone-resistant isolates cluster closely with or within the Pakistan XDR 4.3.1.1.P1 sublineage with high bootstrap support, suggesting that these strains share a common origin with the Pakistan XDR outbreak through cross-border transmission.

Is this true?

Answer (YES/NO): NO